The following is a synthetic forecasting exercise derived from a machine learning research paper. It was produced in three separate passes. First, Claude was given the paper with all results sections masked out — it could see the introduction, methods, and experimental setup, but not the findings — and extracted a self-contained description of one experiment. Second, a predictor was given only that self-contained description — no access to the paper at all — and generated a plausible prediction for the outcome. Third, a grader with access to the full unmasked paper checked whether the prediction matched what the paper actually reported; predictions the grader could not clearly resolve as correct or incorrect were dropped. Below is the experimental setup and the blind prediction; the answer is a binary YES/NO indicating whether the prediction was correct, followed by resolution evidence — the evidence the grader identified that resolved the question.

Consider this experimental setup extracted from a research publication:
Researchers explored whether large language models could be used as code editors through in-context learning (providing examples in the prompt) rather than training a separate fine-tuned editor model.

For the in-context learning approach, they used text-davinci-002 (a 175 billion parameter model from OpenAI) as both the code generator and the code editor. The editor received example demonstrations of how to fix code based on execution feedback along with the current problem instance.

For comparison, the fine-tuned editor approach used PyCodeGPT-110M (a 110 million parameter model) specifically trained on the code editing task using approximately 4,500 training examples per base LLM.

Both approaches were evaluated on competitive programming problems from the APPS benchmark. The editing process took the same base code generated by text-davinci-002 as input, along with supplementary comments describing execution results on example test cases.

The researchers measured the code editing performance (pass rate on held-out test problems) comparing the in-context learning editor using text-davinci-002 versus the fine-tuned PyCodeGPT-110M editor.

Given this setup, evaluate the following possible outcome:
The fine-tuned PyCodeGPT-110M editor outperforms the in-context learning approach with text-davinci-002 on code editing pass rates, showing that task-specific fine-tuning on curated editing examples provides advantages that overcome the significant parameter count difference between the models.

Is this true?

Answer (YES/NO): NO